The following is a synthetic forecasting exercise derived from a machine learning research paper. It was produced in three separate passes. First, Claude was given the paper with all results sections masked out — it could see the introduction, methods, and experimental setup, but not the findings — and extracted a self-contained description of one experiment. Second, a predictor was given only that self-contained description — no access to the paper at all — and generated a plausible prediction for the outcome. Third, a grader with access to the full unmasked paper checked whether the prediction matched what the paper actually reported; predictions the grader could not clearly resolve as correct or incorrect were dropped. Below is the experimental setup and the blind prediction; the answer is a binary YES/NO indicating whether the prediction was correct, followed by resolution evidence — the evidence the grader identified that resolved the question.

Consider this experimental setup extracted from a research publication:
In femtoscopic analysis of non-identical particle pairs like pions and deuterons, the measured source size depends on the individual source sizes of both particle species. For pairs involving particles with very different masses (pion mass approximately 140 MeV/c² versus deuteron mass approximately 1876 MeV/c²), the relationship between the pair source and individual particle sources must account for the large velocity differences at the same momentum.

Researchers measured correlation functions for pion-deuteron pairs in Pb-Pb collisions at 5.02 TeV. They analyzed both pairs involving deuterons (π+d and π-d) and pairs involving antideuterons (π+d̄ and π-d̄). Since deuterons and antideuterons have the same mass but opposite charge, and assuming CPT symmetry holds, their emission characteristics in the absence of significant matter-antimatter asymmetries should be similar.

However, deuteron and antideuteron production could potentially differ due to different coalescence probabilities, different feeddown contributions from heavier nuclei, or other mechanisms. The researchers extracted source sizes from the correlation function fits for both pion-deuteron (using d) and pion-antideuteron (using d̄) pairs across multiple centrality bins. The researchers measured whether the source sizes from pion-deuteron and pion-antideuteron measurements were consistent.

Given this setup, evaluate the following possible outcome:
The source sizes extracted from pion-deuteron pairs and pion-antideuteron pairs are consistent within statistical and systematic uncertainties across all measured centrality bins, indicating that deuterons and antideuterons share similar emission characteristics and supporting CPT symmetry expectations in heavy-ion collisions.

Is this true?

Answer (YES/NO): YES